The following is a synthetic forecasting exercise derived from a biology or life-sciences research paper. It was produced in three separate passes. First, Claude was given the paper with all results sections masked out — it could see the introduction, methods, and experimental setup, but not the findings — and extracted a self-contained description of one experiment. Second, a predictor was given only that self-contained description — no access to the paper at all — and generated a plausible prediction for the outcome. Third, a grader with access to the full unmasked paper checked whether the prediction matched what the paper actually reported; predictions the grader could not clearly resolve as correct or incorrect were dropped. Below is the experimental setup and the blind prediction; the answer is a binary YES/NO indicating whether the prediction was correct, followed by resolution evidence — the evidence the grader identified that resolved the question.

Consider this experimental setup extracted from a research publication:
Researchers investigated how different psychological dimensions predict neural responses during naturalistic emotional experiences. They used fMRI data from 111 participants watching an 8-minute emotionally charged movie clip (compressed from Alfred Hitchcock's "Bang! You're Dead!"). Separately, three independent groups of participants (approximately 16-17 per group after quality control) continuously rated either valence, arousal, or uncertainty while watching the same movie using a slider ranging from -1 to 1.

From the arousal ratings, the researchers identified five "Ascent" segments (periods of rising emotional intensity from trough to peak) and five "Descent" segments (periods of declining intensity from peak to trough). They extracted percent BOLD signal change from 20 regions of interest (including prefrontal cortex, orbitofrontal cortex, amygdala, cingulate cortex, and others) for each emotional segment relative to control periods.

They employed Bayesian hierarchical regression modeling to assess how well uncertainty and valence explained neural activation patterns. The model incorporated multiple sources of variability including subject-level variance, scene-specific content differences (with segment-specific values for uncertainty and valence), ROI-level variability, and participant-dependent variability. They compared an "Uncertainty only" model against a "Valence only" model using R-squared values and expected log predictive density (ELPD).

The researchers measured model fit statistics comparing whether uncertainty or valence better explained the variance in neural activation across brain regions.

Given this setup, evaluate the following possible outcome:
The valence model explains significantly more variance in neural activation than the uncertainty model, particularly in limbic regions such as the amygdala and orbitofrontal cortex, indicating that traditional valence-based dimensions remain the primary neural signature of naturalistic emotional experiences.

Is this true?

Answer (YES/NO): NO